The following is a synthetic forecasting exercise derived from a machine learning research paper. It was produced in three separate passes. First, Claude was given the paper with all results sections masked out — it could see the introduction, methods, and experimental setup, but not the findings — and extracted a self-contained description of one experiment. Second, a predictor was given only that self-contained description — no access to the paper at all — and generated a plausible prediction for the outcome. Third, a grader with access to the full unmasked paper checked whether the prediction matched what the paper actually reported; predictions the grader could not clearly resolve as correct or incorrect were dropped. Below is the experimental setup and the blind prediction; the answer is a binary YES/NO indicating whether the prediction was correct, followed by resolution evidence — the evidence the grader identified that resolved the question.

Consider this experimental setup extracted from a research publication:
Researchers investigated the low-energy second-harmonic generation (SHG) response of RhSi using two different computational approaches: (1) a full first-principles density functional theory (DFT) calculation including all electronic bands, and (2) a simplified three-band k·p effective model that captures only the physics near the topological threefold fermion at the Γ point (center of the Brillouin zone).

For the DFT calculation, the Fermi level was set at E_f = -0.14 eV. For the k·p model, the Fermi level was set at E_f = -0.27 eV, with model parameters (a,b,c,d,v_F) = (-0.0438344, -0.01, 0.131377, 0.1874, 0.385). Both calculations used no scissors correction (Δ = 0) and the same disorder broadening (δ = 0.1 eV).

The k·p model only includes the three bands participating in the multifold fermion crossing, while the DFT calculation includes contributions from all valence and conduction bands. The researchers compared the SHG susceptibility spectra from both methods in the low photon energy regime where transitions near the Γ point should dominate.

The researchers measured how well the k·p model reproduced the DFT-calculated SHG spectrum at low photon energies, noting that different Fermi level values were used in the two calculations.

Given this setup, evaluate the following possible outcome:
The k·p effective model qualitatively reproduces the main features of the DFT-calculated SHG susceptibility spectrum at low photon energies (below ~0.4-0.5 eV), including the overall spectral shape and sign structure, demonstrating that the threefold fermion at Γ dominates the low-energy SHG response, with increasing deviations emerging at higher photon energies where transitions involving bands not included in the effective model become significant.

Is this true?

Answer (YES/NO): NO